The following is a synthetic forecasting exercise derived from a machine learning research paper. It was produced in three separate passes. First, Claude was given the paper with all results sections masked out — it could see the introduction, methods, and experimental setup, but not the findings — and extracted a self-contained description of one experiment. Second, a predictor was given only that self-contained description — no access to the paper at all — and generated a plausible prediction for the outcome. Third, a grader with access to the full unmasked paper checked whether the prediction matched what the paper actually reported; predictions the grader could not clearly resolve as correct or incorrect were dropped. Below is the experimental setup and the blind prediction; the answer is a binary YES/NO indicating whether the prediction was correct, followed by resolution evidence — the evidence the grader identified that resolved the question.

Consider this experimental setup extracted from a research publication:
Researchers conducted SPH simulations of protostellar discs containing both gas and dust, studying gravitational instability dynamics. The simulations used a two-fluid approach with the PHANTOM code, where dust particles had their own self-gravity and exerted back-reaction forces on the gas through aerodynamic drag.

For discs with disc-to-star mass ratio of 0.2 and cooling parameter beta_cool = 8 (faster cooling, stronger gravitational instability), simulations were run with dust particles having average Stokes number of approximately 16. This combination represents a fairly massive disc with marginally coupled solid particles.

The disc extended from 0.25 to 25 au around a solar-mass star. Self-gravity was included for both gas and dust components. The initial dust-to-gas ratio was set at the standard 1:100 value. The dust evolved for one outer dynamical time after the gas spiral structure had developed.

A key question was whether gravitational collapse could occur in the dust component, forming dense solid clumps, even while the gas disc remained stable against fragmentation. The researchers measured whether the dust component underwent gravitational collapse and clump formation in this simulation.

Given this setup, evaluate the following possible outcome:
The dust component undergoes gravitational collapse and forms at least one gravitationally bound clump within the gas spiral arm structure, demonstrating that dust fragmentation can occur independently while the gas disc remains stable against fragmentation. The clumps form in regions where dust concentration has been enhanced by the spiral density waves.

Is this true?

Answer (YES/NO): YES